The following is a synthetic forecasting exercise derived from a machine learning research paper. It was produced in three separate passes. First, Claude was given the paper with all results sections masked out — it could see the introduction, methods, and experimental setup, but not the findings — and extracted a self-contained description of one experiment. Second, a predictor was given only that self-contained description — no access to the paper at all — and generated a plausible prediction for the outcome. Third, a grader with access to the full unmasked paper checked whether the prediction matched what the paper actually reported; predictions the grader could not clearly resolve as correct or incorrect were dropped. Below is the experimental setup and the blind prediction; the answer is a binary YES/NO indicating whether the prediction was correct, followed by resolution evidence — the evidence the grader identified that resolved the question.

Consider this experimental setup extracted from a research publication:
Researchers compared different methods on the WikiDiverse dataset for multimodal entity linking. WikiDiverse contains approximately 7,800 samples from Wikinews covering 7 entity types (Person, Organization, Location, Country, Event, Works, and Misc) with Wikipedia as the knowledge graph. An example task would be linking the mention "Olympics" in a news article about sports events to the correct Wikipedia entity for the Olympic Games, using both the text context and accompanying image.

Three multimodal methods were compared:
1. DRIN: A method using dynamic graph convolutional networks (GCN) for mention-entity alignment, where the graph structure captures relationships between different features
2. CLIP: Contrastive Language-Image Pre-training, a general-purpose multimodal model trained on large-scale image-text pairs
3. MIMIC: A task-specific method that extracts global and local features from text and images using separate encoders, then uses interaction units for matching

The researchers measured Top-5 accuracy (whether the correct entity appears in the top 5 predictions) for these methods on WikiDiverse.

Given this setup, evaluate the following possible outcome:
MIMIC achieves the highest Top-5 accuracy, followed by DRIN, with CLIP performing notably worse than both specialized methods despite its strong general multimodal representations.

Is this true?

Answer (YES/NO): NO